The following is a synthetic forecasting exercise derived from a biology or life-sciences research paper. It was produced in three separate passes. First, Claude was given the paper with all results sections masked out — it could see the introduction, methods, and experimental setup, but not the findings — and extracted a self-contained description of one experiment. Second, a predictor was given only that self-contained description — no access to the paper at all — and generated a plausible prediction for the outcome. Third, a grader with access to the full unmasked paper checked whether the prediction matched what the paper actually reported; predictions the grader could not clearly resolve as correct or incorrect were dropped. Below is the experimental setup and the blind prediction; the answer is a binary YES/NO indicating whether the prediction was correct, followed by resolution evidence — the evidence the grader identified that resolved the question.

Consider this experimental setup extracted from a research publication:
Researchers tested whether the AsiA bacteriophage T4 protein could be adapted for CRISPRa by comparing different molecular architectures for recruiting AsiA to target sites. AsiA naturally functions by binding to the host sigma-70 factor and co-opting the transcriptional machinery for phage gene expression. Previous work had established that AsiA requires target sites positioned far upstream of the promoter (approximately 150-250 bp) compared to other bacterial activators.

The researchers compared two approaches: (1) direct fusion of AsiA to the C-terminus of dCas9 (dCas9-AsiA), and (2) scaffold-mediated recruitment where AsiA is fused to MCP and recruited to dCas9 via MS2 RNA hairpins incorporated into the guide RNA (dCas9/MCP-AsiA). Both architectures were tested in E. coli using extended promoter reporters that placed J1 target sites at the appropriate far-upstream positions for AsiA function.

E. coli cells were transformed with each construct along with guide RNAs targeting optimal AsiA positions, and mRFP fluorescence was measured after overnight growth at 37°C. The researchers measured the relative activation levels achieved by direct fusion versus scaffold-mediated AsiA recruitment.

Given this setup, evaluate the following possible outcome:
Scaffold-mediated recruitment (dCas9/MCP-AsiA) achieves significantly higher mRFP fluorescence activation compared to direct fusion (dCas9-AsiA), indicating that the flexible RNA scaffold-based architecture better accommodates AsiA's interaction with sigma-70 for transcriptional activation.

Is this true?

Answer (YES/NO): NO